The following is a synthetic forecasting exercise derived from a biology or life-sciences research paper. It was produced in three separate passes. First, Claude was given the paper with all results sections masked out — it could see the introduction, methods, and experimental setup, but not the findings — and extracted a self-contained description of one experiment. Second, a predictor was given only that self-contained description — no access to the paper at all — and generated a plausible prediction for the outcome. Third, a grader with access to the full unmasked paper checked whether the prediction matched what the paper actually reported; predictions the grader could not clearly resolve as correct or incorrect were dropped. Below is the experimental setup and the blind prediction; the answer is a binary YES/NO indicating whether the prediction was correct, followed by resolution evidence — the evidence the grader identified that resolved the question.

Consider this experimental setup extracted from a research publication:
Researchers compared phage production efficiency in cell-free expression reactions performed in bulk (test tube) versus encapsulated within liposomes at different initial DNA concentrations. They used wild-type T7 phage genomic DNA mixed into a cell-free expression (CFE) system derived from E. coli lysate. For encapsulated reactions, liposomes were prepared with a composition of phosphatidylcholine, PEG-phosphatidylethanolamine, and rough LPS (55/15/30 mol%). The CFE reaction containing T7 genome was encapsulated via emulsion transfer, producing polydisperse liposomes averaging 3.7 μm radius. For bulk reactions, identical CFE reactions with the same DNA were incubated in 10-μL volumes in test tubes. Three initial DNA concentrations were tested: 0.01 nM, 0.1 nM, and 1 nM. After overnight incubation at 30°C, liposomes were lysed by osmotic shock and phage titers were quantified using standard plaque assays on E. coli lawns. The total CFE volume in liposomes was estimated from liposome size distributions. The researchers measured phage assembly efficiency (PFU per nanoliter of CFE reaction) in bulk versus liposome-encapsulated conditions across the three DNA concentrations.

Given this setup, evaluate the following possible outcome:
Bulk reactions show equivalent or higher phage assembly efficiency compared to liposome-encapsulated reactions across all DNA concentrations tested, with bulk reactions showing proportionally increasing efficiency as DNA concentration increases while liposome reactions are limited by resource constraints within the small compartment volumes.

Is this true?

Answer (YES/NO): NO